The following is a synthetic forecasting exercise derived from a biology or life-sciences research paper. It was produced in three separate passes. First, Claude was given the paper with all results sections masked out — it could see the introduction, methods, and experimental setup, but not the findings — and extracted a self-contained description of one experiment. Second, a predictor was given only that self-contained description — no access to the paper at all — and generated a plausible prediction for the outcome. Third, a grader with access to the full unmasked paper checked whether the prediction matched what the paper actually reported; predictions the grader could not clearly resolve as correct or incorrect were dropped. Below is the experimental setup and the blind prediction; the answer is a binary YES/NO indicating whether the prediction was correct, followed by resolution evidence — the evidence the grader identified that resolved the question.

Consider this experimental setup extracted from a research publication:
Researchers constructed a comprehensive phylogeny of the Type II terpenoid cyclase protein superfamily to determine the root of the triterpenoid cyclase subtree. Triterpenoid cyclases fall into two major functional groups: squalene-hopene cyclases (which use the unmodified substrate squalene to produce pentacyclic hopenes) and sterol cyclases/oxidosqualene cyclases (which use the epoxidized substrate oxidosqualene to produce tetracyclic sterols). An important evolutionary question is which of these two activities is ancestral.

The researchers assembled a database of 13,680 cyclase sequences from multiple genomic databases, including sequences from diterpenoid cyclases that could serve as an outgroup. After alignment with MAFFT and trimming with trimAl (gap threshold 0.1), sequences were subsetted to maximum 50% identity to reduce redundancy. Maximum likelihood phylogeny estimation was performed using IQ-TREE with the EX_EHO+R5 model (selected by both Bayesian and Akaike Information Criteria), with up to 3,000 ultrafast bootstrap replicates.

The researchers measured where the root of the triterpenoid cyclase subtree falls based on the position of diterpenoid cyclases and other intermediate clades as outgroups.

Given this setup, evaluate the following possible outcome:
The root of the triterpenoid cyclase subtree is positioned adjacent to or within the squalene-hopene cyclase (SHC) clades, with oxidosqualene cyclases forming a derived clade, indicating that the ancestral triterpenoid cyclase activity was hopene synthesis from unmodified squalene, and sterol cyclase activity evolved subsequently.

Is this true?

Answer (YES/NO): NO